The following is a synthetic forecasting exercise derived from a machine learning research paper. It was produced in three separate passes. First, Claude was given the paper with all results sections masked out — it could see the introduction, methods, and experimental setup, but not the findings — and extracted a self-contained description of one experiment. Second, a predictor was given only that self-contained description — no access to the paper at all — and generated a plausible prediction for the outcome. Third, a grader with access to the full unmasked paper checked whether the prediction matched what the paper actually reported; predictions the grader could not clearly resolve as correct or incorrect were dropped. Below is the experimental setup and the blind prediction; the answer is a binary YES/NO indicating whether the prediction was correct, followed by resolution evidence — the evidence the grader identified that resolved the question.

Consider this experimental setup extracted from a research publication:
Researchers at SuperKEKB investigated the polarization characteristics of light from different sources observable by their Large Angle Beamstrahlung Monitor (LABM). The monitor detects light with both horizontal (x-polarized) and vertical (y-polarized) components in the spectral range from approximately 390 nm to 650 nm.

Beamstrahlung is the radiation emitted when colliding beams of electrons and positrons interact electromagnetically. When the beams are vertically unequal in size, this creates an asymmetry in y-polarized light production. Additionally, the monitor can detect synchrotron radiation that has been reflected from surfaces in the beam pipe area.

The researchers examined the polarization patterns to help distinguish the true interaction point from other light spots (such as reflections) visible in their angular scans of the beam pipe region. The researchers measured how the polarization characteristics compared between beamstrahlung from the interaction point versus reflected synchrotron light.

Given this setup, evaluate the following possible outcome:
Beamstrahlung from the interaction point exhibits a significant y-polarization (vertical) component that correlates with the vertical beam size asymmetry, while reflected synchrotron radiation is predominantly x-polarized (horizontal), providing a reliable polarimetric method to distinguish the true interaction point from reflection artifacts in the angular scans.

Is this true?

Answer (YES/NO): YES